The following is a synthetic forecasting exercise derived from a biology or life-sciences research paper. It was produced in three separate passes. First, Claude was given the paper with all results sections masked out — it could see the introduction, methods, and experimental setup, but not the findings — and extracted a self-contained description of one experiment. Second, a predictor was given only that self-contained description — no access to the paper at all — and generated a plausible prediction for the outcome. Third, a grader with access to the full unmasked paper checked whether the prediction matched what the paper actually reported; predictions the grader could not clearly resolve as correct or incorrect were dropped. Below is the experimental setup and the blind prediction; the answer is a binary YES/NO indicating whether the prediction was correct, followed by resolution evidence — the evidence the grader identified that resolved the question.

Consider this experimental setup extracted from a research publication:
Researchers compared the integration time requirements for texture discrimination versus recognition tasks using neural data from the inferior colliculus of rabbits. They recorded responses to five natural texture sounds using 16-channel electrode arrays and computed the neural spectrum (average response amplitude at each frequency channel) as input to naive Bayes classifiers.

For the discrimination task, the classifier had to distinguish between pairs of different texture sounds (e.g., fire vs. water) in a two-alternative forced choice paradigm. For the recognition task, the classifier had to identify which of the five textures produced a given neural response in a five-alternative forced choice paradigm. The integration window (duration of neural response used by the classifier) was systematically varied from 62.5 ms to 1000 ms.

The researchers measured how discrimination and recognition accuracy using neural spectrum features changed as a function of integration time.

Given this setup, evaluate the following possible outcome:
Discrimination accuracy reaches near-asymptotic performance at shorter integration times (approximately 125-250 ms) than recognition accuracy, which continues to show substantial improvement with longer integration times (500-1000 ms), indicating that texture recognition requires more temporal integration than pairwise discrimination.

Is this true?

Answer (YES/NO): NO